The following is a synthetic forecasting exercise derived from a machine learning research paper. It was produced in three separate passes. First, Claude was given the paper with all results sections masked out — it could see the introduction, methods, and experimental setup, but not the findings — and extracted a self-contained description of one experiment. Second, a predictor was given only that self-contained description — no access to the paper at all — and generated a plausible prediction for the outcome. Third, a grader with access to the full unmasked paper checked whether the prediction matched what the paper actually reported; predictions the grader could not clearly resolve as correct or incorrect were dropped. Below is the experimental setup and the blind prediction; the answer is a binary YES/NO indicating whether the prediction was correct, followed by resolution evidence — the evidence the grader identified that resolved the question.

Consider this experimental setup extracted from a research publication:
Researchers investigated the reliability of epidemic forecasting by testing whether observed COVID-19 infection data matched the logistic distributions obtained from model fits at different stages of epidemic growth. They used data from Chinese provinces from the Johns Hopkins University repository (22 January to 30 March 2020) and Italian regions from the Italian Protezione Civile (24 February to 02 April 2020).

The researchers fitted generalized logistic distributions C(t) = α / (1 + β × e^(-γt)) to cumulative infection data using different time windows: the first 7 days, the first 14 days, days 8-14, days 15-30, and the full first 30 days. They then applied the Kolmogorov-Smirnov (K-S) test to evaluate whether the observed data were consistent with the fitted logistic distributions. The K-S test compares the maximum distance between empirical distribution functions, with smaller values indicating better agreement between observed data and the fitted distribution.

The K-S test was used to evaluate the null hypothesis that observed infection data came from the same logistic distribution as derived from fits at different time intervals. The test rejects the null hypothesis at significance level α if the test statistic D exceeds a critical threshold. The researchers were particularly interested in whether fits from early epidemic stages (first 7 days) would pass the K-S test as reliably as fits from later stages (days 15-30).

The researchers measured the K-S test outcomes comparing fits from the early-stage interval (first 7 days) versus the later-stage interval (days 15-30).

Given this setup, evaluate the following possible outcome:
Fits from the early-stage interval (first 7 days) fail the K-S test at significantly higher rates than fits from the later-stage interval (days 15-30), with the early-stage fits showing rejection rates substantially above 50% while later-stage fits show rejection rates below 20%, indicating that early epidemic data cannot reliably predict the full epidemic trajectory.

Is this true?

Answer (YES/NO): NO